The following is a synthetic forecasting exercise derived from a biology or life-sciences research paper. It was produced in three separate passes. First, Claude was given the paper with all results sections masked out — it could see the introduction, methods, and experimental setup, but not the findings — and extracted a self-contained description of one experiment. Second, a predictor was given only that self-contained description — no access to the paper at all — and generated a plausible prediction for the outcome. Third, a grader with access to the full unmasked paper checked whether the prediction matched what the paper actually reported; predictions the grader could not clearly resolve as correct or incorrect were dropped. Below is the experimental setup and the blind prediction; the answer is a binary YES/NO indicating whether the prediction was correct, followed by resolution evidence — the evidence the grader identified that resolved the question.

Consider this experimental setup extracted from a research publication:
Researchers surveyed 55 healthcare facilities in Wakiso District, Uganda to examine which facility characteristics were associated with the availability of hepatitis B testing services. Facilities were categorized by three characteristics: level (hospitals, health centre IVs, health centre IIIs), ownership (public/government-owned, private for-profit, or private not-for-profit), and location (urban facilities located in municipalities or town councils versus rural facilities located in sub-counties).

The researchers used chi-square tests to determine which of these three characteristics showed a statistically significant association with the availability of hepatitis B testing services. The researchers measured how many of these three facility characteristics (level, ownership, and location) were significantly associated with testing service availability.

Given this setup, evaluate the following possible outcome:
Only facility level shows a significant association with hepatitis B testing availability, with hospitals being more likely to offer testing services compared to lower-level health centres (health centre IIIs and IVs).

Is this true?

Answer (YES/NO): NO